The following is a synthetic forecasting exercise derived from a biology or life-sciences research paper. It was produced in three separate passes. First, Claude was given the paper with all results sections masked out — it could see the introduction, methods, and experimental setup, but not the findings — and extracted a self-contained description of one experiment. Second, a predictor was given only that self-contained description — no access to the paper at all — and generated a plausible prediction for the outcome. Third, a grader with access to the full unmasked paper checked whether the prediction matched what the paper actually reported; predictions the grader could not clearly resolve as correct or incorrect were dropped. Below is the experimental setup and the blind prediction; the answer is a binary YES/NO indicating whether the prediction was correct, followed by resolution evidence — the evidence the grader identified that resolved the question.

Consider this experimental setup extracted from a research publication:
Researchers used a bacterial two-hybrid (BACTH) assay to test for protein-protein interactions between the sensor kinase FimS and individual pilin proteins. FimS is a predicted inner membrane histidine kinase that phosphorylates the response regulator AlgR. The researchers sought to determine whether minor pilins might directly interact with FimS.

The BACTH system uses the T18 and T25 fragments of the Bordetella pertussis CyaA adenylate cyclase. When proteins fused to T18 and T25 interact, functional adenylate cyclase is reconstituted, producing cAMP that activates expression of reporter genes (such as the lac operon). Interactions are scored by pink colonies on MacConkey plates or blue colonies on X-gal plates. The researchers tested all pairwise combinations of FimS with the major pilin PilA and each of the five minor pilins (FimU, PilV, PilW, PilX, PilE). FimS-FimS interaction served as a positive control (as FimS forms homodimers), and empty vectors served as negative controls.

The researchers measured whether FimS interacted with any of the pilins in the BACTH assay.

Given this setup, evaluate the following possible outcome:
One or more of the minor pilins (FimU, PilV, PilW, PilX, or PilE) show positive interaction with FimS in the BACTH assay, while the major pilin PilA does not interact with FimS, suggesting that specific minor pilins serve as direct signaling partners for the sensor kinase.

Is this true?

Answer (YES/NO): NO